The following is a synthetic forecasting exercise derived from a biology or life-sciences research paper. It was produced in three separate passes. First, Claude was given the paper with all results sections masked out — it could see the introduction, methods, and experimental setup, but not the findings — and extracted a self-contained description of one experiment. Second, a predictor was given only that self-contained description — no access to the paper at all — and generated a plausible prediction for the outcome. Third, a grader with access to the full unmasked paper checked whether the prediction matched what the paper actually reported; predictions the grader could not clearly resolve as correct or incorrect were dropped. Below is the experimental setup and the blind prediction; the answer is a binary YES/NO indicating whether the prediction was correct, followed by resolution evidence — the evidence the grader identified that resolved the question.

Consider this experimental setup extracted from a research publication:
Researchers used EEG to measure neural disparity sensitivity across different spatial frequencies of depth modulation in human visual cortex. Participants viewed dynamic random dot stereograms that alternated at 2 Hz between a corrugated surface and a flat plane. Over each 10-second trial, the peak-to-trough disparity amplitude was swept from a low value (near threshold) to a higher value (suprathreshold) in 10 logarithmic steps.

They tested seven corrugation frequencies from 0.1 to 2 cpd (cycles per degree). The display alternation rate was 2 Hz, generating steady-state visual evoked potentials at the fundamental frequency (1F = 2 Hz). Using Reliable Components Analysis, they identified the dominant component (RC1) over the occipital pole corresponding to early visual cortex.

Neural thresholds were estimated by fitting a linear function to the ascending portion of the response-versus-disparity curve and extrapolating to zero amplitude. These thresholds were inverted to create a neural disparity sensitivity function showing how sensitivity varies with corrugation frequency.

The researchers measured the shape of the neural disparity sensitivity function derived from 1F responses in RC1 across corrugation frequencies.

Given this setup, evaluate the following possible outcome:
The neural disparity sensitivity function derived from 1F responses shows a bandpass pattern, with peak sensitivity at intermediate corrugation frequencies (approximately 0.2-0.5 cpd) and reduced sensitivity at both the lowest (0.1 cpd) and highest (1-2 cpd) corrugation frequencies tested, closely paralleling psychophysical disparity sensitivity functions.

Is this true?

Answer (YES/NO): YES